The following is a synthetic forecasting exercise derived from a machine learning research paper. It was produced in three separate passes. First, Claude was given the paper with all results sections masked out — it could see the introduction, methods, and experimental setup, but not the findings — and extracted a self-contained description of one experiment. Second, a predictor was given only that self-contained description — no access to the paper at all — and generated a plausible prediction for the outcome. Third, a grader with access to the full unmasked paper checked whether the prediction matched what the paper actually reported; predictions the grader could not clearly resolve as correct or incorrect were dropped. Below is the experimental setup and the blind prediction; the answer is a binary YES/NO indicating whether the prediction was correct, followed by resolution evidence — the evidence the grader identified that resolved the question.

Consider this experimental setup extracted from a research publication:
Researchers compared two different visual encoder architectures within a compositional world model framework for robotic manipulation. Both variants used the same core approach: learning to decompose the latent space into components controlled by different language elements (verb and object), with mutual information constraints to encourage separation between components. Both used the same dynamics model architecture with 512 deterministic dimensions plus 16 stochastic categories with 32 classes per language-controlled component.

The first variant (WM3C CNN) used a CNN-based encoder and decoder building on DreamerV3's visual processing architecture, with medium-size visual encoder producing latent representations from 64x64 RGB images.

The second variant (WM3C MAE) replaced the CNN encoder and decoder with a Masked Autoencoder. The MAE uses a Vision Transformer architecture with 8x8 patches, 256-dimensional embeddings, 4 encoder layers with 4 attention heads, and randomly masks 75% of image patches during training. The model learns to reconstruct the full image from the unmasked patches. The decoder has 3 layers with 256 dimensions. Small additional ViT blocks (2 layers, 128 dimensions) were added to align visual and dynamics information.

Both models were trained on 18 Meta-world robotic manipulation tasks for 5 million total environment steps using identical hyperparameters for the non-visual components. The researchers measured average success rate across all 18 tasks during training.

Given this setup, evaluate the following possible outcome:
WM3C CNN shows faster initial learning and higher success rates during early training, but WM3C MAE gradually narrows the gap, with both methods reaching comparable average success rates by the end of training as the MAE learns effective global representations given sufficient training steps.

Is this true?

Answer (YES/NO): NO